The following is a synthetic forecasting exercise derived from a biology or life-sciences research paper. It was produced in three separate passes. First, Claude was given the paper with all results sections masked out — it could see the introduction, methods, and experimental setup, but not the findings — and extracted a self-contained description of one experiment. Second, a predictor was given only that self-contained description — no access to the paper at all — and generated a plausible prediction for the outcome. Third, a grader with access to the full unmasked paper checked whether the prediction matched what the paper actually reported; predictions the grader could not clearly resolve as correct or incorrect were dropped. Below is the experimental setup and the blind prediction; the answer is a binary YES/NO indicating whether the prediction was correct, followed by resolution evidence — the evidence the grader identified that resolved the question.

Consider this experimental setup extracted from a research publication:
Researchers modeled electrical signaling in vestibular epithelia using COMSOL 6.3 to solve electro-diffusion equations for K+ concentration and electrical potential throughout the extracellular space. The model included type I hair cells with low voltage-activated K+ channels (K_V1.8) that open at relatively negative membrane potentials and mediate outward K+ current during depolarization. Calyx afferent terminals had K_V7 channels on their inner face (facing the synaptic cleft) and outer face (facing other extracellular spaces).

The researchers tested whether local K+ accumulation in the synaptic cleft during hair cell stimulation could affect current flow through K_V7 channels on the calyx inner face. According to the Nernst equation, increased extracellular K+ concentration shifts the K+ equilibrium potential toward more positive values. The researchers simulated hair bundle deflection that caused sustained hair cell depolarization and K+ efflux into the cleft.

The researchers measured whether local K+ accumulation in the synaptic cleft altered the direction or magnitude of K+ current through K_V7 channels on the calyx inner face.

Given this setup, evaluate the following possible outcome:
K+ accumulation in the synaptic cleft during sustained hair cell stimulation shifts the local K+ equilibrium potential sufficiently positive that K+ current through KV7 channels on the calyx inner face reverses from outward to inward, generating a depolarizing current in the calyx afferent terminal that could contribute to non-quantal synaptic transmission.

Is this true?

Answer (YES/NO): NO